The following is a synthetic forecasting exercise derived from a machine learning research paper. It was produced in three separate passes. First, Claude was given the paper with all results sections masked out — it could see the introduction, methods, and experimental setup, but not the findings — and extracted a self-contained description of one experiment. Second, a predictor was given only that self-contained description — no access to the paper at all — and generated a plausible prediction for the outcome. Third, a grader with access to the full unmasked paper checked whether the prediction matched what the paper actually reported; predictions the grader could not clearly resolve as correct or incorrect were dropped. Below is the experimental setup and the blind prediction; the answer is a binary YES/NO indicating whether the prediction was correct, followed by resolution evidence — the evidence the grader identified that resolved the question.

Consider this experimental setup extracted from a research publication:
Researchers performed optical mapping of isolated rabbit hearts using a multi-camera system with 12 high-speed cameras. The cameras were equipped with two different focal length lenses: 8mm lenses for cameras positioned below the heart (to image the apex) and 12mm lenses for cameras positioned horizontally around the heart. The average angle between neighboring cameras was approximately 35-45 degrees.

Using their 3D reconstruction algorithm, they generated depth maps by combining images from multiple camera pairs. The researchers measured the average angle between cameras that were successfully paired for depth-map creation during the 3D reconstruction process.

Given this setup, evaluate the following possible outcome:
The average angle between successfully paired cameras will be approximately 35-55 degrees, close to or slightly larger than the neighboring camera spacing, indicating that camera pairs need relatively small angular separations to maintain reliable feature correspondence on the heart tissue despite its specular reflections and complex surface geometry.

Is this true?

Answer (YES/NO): YES